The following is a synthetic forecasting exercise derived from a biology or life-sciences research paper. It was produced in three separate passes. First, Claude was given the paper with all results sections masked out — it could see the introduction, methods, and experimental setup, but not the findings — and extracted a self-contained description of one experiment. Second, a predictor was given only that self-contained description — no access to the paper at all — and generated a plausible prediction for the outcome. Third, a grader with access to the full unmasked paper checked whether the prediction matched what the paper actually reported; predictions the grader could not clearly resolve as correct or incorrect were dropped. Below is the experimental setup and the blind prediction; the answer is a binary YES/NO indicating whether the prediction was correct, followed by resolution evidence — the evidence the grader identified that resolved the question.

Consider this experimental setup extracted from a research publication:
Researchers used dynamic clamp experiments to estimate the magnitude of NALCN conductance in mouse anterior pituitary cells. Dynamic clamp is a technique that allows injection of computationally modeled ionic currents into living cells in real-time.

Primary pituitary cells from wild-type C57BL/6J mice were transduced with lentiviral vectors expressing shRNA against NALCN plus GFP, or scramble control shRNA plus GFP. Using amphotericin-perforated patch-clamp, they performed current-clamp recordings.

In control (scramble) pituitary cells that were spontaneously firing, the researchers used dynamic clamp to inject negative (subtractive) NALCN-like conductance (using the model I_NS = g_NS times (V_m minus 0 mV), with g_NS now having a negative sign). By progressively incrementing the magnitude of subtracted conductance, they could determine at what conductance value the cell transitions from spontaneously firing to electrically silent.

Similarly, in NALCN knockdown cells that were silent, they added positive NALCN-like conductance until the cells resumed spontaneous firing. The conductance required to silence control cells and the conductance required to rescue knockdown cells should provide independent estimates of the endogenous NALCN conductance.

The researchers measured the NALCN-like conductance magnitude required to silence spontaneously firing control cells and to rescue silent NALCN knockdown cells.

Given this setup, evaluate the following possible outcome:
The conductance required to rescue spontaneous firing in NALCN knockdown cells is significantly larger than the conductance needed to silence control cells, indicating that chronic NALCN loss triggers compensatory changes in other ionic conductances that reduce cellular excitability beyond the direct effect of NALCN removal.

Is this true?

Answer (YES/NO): NO